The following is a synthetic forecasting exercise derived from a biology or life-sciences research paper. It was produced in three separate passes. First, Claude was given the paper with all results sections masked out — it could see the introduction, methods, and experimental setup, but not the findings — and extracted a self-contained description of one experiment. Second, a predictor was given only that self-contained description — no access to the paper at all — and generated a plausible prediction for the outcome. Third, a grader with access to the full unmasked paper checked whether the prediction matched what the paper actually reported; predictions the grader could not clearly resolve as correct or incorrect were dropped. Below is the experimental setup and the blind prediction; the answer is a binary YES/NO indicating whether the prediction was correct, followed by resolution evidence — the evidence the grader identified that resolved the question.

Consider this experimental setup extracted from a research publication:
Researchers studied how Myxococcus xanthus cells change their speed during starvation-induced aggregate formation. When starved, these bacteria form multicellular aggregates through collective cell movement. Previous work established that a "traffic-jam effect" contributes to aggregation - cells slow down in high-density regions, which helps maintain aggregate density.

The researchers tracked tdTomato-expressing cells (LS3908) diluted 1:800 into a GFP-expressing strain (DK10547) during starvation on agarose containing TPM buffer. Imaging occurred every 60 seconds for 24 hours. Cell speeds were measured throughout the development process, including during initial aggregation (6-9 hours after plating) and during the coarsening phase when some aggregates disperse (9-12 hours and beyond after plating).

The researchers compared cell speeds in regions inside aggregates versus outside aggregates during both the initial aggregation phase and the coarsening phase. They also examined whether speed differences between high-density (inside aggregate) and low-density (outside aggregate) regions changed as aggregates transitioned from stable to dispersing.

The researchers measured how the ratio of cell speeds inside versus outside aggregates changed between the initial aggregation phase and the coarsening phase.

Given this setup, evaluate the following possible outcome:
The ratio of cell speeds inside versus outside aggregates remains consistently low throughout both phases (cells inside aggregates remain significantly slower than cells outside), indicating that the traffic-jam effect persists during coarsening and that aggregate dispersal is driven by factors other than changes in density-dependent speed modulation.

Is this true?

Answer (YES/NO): NO